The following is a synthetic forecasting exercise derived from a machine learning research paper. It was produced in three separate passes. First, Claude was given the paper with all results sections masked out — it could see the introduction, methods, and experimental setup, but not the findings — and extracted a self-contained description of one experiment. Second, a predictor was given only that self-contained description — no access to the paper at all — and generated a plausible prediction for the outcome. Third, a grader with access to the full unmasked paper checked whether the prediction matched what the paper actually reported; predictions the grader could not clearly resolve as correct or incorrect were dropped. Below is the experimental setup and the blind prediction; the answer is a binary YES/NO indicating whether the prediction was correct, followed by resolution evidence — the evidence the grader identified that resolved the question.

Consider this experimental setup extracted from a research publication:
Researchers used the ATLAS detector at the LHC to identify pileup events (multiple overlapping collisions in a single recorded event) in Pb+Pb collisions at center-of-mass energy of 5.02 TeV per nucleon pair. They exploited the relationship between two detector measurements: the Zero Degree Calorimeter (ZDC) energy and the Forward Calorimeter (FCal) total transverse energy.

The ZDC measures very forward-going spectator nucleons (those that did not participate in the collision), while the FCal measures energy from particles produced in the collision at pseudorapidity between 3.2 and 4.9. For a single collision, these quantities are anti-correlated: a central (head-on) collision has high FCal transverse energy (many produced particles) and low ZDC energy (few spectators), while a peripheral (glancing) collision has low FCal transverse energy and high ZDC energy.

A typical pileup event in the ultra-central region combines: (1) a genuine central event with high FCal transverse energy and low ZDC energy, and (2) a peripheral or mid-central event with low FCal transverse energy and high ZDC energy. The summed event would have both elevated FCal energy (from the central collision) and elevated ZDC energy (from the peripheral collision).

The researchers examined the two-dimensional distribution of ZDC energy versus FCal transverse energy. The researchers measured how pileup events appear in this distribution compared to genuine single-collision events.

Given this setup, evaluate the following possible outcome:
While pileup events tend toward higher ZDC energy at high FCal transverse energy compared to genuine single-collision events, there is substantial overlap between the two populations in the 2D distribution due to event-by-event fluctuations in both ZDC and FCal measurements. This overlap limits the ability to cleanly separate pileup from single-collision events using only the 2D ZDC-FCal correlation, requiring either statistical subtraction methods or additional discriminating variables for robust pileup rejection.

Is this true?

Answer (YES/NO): NO